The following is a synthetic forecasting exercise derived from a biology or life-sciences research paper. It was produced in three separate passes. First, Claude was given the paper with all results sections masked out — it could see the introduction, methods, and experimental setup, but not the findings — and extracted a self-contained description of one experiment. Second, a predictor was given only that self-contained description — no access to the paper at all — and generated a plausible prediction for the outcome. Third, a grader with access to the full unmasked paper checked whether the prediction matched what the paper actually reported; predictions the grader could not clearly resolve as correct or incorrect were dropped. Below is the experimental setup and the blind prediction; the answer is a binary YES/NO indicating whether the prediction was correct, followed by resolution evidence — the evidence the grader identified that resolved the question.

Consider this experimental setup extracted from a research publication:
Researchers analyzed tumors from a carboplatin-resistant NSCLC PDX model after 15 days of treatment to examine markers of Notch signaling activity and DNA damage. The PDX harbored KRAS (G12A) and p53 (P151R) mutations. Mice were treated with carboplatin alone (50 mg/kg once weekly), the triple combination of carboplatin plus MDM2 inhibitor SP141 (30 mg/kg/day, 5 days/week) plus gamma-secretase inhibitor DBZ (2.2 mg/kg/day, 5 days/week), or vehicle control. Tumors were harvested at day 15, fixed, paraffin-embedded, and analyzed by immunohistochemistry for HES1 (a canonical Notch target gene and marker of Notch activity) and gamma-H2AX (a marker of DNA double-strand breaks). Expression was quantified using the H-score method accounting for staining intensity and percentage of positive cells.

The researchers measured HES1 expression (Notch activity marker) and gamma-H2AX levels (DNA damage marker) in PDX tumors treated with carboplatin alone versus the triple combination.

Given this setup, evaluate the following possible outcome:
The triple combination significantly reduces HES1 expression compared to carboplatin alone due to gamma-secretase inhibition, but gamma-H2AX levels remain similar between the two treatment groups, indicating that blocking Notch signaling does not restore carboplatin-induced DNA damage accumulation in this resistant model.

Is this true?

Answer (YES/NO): YES